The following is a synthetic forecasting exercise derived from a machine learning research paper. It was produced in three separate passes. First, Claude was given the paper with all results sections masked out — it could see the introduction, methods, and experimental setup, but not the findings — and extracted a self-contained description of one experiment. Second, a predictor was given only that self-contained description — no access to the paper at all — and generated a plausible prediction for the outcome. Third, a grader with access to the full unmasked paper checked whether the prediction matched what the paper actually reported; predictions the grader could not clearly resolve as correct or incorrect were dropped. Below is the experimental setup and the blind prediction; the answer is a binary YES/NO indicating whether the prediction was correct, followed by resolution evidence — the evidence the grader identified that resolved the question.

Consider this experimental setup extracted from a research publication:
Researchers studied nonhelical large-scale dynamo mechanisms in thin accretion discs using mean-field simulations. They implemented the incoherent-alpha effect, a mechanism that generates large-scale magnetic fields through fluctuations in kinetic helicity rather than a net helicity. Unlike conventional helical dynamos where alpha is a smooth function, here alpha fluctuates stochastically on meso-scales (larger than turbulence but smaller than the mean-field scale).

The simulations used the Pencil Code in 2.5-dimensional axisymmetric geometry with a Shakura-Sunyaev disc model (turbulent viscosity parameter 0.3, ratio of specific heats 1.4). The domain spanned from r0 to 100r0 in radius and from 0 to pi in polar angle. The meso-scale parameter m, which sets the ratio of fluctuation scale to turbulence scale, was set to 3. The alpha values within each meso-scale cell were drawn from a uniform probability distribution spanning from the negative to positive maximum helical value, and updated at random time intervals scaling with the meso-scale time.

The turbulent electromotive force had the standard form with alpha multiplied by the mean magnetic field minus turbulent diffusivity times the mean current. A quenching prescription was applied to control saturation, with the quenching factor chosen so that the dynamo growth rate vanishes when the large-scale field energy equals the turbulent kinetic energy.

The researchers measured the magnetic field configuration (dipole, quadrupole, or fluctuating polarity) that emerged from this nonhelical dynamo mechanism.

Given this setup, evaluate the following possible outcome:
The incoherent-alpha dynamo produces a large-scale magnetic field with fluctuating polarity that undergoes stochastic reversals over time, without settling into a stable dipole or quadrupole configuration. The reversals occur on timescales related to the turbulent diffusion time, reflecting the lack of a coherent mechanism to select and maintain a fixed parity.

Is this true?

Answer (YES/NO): YES